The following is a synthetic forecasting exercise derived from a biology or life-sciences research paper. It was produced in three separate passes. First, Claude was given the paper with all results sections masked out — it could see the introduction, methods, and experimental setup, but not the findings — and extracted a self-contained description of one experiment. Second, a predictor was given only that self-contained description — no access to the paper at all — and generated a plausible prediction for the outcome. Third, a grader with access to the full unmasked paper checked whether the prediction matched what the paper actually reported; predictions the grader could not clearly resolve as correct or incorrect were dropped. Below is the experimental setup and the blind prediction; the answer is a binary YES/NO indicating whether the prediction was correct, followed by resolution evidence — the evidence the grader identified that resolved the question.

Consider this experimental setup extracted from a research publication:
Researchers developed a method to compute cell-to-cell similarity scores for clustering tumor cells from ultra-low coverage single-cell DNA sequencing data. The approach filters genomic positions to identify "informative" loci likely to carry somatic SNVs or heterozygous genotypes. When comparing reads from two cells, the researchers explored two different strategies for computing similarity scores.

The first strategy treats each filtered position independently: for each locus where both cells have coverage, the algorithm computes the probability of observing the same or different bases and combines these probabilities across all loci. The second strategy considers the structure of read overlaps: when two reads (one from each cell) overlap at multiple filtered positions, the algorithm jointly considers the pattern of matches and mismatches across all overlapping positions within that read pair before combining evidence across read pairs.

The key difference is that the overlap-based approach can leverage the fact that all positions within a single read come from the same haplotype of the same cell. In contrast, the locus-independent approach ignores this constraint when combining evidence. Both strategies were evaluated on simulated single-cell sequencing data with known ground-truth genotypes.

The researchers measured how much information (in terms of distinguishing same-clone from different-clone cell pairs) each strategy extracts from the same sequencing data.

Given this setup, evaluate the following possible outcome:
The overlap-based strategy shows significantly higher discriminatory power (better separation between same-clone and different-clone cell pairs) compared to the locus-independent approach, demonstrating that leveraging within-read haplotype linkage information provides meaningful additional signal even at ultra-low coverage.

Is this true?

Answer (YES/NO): YES